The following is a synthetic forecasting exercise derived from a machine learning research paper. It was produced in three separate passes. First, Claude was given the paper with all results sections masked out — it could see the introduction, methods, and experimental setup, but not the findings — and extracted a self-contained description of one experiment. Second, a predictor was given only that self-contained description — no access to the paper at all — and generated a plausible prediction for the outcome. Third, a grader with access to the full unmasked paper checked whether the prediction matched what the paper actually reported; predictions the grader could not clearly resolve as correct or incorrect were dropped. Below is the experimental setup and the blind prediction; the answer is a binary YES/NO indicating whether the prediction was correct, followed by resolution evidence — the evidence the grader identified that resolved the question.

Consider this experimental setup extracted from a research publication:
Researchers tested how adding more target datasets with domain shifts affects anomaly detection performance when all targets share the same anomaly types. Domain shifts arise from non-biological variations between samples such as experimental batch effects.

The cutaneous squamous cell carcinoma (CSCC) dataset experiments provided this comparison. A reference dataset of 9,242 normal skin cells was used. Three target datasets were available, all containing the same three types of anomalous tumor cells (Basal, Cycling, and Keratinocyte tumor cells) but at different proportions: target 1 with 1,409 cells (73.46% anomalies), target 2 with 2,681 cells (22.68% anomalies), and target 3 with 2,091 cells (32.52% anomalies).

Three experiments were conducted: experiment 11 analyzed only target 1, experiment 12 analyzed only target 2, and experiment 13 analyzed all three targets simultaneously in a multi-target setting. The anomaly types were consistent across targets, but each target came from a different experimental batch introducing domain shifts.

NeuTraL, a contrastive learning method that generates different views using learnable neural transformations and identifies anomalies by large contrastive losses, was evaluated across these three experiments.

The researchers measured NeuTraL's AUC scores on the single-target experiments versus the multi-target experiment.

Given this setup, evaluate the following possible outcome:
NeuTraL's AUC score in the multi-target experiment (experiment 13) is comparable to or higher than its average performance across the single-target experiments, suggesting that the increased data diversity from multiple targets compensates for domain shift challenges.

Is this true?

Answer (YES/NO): NO